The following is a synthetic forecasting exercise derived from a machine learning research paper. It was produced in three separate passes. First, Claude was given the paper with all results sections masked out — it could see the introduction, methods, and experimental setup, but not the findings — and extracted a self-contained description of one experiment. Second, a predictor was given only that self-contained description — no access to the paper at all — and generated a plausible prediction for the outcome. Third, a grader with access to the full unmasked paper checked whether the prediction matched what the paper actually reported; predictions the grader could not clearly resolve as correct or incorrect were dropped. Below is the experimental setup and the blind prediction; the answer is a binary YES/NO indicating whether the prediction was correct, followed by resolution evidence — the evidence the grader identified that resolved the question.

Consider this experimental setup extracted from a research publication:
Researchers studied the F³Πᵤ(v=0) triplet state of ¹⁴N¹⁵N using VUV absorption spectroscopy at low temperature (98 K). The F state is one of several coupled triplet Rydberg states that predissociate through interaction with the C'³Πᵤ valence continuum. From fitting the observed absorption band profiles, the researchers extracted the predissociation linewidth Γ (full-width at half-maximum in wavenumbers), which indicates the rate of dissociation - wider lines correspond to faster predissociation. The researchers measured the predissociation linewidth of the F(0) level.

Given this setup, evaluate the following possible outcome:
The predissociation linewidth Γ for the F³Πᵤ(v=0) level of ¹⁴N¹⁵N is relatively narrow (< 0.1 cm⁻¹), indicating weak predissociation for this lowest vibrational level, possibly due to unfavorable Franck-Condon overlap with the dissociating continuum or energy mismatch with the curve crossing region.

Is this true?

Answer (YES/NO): NO